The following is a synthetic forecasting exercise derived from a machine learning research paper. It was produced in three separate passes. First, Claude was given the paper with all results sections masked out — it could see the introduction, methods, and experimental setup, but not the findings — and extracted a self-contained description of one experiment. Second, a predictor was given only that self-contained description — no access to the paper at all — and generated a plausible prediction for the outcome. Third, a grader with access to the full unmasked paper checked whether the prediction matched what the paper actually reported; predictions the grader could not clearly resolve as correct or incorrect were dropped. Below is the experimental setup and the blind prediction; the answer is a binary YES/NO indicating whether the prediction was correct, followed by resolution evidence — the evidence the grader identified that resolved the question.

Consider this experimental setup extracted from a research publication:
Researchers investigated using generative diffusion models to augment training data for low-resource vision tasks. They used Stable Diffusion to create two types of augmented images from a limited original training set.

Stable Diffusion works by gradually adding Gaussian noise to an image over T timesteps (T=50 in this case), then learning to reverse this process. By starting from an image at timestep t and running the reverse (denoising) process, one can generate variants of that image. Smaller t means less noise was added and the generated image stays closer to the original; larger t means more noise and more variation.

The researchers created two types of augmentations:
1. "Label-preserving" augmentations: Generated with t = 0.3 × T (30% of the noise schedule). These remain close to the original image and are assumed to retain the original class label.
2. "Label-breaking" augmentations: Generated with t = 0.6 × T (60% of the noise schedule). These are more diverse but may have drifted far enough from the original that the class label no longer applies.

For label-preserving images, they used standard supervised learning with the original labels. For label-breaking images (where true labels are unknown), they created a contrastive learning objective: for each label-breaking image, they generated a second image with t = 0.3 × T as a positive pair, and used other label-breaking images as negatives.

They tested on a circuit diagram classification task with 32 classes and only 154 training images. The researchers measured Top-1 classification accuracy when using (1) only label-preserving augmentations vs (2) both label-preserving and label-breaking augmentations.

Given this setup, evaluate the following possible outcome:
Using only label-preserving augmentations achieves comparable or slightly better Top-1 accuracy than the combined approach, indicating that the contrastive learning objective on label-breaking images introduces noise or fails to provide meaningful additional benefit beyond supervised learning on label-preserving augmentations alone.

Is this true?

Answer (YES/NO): NO